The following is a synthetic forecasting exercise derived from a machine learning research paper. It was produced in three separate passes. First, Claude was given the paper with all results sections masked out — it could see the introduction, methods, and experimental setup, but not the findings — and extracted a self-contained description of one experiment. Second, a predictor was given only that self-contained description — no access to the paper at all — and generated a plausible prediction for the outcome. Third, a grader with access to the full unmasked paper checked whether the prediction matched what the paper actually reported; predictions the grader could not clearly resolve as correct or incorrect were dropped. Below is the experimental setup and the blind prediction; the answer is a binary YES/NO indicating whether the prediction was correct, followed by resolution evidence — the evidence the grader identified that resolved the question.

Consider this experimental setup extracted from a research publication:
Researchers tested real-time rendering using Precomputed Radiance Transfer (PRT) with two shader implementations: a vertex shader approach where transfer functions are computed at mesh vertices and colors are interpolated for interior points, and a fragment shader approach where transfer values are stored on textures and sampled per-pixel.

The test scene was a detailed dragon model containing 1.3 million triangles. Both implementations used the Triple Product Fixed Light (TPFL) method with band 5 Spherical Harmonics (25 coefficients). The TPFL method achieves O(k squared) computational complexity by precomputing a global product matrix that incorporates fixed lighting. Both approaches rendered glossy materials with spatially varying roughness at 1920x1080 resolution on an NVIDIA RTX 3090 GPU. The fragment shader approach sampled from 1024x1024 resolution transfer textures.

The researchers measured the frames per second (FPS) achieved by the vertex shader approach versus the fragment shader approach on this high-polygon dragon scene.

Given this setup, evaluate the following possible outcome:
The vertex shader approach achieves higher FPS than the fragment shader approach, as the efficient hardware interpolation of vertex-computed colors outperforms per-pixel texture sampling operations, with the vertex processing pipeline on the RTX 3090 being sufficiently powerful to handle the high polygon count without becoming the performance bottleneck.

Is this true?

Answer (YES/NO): NO